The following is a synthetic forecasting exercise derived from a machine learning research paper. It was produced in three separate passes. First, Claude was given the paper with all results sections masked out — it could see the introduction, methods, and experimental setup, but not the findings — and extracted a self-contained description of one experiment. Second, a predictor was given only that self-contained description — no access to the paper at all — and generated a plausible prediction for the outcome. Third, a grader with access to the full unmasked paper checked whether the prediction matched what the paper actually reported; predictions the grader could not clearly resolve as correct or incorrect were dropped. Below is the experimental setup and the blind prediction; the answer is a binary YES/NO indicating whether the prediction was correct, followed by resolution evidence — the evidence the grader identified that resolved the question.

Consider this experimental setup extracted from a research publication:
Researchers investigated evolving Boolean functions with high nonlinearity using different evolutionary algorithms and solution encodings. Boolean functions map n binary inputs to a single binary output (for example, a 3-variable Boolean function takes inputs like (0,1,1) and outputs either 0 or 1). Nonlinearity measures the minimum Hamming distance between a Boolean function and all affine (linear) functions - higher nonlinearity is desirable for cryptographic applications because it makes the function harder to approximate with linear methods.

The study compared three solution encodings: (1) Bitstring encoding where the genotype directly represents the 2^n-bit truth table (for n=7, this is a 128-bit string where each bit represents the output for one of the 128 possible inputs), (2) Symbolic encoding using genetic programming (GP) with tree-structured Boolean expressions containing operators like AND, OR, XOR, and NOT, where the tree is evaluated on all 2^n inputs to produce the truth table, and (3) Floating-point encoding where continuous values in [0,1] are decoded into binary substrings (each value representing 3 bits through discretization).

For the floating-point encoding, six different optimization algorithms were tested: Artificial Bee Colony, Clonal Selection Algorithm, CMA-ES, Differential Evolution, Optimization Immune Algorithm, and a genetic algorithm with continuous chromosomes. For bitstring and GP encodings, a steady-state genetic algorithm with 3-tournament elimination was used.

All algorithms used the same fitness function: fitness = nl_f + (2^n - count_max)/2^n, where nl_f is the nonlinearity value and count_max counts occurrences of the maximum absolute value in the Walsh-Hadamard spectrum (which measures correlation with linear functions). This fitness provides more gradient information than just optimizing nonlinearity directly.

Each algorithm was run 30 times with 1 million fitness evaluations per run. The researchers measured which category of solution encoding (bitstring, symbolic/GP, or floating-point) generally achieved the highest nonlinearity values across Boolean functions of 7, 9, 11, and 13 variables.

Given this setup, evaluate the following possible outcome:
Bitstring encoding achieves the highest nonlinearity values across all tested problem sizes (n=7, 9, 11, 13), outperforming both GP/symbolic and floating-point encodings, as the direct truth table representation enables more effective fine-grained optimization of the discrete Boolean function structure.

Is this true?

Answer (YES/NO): NO